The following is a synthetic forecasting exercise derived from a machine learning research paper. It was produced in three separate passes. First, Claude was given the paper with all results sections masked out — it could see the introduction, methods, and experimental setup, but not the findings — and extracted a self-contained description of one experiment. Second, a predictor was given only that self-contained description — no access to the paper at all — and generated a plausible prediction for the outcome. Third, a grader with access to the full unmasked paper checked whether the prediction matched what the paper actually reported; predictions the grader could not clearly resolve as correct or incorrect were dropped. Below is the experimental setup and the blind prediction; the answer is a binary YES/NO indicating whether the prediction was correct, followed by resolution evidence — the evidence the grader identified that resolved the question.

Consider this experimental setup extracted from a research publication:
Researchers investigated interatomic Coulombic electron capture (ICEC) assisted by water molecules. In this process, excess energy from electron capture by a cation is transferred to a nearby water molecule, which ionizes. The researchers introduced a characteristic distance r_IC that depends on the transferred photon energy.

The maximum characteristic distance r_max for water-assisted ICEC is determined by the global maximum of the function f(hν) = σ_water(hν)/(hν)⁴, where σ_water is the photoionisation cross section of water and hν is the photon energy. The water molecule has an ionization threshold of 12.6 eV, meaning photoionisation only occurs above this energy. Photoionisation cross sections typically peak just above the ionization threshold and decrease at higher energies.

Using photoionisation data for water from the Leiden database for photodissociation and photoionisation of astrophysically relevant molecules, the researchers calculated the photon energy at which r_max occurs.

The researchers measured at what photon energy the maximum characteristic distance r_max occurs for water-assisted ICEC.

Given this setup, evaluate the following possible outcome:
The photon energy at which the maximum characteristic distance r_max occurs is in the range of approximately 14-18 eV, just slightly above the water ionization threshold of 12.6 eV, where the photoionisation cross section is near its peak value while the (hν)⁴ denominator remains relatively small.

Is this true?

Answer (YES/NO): NO